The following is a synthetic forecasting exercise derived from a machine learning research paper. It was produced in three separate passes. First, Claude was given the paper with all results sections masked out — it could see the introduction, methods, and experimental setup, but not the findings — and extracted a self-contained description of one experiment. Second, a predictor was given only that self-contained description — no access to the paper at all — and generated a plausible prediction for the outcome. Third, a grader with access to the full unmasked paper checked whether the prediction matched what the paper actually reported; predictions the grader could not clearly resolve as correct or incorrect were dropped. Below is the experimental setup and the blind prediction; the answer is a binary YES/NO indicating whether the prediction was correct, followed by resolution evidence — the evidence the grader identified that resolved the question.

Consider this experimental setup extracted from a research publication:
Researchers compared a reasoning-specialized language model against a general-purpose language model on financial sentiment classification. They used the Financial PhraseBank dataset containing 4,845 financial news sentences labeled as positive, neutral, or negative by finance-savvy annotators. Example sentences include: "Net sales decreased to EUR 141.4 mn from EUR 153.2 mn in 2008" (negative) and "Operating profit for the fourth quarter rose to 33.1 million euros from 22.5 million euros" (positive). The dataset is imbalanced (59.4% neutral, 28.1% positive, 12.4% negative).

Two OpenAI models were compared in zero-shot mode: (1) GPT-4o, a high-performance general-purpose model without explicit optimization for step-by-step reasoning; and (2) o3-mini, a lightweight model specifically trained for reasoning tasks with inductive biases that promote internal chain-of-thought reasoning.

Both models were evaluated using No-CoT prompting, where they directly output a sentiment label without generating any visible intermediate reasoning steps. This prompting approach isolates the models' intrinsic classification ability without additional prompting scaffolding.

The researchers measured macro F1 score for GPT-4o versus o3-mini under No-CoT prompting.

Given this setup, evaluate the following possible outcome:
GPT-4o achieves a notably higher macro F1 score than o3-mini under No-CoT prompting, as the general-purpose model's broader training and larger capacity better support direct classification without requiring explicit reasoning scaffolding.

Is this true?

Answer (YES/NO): YES